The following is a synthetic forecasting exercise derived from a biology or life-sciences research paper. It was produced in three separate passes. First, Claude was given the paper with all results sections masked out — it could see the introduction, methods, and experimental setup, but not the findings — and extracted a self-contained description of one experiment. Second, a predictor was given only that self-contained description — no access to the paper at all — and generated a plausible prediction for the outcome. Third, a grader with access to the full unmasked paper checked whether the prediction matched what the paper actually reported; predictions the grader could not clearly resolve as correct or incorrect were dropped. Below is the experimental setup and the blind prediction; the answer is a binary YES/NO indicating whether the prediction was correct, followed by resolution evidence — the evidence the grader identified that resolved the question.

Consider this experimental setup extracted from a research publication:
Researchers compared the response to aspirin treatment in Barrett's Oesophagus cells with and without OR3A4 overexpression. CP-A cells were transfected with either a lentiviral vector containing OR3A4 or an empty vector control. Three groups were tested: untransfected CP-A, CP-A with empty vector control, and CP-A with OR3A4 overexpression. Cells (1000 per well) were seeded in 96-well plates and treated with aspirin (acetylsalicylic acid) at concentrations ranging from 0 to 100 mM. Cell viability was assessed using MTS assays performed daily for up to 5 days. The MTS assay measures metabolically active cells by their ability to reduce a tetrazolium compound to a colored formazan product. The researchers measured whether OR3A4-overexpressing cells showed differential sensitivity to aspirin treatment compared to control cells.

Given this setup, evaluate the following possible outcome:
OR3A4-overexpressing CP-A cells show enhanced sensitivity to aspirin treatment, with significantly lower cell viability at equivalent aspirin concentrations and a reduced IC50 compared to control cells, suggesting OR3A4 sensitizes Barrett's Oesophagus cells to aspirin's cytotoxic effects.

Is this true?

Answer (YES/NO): NO